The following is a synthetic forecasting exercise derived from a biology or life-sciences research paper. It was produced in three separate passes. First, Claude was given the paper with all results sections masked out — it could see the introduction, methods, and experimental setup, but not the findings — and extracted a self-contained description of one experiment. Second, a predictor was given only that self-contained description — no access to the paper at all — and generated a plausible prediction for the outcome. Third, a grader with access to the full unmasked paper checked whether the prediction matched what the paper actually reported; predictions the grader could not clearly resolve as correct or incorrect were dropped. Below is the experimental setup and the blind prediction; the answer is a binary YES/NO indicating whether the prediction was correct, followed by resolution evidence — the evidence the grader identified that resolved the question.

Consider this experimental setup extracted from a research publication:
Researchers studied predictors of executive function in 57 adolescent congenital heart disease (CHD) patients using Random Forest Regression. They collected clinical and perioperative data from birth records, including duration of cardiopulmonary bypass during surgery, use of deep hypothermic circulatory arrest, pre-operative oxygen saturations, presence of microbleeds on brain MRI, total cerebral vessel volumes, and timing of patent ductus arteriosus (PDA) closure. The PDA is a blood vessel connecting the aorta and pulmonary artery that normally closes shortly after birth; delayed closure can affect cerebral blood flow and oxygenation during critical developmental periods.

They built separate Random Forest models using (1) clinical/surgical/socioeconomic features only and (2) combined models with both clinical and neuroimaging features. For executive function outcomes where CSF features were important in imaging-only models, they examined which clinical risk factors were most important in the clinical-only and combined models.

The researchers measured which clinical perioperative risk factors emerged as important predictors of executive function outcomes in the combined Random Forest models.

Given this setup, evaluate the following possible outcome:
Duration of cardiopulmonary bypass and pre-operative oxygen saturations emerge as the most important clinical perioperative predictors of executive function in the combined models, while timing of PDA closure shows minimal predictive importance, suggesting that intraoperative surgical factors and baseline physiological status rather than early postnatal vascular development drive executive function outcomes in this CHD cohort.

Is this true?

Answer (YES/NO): NO